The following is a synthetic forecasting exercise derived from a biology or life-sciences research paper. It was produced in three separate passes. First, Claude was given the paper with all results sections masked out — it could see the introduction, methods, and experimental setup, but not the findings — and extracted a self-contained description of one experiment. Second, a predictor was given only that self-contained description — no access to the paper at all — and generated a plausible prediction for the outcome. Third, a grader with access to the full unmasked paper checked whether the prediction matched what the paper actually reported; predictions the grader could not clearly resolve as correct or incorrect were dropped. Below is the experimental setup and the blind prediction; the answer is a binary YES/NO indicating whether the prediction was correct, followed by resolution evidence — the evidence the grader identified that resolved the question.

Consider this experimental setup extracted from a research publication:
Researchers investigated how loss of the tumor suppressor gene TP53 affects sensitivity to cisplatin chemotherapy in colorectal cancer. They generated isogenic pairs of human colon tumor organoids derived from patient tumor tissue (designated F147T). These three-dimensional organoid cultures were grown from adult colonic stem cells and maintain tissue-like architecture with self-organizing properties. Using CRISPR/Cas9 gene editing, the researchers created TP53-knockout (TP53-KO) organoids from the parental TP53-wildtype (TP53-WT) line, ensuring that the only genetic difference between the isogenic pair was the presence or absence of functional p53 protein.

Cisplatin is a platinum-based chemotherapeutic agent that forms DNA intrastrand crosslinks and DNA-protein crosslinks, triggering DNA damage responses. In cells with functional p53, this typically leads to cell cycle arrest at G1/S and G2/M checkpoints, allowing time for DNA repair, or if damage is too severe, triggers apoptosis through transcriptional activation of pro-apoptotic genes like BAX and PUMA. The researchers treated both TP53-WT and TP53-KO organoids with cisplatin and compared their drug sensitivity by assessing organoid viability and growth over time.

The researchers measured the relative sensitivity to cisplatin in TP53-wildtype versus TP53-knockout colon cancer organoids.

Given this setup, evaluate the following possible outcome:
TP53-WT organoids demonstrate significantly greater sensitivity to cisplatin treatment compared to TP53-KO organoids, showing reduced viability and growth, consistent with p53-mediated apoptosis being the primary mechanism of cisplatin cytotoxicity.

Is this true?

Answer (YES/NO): YES